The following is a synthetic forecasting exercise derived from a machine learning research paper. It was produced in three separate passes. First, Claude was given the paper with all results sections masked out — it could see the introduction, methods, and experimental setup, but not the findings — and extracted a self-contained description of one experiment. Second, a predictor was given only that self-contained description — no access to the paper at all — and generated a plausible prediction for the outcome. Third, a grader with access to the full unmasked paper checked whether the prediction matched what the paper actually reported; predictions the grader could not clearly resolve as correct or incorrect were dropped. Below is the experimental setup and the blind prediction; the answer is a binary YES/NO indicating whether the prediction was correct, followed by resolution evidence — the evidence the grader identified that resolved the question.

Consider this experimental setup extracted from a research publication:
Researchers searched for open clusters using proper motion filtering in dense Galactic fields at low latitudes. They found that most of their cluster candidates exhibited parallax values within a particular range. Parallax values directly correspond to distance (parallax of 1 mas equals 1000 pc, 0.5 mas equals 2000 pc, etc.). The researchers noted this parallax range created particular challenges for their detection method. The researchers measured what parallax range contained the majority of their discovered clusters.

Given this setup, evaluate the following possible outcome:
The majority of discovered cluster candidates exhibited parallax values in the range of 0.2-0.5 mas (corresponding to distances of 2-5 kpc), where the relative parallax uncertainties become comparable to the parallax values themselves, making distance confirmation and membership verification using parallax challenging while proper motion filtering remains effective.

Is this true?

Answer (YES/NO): NO